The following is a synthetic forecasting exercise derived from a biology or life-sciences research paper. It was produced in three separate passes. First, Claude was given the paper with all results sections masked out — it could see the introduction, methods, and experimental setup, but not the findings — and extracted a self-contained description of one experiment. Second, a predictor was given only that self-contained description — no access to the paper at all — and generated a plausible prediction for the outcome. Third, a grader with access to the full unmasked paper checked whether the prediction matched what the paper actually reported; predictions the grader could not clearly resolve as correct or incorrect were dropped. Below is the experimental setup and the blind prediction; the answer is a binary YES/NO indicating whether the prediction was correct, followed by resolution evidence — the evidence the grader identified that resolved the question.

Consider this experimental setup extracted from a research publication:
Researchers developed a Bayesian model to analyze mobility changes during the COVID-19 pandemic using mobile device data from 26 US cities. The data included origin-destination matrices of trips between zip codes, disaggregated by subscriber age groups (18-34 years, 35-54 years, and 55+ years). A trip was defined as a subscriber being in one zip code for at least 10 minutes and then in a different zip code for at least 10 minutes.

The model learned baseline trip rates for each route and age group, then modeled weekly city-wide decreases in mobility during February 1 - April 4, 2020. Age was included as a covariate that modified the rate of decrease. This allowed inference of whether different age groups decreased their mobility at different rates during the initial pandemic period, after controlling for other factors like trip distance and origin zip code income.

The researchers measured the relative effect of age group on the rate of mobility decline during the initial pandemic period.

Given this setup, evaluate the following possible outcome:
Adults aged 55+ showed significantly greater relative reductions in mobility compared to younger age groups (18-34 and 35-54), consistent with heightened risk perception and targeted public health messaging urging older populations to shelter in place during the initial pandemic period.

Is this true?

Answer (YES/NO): NO